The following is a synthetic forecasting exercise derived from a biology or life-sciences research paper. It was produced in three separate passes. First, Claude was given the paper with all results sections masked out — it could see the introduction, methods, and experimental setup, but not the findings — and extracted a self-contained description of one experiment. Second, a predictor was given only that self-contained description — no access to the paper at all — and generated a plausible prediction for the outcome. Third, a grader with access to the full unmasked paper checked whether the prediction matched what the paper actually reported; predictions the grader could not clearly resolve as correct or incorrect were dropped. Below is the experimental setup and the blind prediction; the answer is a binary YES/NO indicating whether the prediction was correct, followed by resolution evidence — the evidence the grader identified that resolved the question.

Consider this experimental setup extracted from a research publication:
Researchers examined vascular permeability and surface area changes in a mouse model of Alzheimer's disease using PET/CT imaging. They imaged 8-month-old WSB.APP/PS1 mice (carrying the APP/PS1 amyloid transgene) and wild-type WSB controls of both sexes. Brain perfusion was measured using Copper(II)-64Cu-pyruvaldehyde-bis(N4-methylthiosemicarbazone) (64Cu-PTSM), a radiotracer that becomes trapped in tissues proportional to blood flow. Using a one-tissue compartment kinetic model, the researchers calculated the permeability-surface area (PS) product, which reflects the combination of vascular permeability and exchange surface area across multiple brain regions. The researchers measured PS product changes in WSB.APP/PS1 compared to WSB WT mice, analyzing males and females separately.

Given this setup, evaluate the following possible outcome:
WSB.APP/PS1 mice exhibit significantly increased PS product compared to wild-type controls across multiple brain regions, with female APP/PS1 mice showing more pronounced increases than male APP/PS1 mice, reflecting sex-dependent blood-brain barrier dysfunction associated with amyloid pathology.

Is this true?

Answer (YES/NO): NO